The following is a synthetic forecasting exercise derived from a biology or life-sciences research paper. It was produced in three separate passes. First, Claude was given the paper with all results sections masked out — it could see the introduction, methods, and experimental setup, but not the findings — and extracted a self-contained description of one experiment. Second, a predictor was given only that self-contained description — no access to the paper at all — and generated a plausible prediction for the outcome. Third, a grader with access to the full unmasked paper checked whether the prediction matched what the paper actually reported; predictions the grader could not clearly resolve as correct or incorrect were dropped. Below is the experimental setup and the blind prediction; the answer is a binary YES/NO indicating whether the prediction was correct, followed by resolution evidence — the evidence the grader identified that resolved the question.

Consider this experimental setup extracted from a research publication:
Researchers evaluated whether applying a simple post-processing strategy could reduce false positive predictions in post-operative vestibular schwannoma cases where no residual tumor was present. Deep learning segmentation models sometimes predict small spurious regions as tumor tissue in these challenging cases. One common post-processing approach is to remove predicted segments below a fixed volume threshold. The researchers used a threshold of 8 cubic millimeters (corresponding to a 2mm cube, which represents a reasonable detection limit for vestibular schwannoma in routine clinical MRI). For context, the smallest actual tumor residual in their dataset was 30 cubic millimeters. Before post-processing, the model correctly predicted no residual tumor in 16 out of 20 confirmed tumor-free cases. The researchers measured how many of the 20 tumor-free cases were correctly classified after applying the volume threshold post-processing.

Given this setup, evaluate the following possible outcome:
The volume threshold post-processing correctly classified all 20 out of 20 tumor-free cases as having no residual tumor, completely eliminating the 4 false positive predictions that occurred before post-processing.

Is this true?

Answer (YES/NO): NO